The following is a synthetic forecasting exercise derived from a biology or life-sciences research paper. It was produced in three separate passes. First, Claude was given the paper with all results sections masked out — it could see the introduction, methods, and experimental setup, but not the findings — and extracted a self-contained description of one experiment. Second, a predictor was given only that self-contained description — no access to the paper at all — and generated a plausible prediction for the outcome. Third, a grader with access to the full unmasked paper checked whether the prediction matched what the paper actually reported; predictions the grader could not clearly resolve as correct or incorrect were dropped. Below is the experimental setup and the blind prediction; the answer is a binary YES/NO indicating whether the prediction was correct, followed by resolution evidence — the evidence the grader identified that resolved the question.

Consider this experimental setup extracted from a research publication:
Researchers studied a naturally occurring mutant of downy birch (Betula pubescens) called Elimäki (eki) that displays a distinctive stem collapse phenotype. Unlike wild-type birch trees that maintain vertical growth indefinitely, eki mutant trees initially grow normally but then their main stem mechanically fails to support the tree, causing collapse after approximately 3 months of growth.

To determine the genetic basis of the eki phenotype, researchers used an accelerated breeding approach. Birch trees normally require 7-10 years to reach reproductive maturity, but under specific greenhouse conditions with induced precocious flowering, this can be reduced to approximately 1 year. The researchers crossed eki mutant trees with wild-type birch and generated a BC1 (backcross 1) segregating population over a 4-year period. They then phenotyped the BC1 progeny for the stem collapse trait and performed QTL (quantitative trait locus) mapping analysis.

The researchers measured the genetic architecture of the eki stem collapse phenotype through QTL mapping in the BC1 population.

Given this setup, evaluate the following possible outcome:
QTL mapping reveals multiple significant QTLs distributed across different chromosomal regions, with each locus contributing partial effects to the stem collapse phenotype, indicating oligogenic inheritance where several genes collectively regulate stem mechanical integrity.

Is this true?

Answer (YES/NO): NO